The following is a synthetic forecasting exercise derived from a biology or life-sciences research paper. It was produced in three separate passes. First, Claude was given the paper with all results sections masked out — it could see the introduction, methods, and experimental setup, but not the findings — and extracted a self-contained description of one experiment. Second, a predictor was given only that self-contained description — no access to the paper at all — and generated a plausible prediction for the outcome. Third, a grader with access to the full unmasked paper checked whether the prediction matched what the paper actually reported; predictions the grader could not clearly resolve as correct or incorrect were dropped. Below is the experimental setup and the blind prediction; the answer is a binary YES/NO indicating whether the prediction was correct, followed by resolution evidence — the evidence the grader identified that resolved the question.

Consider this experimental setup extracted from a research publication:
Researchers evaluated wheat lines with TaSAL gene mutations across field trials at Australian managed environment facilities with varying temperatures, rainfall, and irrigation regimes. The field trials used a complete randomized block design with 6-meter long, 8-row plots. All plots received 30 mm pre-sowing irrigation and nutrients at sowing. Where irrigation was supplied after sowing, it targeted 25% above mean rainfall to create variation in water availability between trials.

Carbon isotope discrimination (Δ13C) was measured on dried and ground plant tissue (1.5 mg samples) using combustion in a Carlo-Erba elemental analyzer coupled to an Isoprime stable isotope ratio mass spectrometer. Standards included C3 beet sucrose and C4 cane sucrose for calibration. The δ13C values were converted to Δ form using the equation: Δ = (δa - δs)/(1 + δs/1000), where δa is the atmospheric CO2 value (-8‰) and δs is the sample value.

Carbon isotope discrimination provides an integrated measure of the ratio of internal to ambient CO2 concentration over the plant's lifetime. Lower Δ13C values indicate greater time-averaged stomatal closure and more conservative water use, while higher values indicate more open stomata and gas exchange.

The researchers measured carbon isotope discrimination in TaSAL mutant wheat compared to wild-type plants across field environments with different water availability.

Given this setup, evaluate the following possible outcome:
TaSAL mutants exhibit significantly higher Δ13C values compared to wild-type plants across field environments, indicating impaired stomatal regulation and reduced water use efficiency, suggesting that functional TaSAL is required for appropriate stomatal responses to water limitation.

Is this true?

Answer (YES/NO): NO